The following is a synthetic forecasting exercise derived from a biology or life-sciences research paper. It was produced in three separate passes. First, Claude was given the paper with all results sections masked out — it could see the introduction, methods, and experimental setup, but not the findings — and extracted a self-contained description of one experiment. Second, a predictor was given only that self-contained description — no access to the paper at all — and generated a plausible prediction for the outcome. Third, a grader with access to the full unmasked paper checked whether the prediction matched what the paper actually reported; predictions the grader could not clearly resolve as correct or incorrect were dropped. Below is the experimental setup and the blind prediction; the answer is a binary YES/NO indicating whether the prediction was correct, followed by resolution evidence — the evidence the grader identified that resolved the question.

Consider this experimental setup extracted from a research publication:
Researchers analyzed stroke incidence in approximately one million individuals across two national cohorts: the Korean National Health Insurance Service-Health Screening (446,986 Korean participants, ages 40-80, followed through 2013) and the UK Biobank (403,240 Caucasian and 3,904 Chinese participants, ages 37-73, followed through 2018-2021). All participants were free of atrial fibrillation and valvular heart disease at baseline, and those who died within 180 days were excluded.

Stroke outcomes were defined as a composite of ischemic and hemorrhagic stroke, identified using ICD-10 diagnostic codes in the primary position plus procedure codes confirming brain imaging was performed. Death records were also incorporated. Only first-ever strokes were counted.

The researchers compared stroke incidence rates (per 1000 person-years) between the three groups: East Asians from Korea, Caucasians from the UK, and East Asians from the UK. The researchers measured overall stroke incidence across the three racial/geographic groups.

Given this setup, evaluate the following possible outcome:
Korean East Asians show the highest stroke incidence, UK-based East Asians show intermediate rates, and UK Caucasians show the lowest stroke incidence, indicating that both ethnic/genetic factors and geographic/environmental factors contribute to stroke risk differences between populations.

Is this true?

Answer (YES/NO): NO